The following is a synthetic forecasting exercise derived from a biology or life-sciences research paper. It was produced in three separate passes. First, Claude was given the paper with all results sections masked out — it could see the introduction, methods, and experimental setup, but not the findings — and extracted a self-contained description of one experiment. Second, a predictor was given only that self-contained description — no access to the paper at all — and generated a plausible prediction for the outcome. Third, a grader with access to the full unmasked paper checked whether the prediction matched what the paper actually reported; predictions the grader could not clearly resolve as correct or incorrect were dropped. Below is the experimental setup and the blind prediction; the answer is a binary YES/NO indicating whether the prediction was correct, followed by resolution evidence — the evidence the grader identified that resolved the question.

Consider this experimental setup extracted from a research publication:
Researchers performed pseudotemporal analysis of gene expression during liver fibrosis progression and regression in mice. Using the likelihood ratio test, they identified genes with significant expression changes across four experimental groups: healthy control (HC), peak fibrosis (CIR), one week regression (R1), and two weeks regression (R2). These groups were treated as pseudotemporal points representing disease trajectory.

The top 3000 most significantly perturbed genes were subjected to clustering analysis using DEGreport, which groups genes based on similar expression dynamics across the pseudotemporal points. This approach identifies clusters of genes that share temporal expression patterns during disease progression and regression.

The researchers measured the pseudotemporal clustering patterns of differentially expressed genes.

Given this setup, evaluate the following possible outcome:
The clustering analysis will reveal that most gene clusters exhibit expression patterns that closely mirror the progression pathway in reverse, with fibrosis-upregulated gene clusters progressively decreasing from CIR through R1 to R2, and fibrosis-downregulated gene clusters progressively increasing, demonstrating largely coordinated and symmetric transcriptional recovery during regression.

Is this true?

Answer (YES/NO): NO